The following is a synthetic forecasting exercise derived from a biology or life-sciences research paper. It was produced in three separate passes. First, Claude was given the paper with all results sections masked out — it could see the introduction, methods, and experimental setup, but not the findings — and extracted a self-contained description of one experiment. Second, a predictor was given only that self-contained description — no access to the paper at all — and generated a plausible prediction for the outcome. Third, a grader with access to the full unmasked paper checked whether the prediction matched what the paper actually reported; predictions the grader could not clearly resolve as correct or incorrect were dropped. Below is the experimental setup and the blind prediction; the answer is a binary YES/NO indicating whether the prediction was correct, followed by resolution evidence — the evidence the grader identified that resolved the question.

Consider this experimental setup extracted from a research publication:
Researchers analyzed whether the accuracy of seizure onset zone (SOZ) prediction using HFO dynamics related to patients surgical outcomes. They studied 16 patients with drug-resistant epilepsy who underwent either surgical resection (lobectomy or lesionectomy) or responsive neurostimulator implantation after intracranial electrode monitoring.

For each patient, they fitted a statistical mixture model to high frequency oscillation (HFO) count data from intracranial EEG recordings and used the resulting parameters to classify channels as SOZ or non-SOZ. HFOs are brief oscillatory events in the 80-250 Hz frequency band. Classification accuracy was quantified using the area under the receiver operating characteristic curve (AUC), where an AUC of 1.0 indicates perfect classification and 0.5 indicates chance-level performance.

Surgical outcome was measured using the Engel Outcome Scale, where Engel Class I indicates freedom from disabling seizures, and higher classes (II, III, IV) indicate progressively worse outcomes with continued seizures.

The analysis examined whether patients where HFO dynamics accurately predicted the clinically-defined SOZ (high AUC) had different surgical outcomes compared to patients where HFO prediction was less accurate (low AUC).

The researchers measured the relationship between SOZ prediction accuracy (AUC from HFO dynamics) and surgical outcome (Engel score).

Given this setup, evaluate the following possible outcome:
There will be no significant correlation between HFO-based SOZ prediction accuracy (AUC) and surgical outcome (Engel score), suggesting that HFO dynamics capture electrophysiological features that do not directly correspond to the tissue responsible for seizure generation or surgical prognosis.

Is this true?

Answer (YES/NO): YES